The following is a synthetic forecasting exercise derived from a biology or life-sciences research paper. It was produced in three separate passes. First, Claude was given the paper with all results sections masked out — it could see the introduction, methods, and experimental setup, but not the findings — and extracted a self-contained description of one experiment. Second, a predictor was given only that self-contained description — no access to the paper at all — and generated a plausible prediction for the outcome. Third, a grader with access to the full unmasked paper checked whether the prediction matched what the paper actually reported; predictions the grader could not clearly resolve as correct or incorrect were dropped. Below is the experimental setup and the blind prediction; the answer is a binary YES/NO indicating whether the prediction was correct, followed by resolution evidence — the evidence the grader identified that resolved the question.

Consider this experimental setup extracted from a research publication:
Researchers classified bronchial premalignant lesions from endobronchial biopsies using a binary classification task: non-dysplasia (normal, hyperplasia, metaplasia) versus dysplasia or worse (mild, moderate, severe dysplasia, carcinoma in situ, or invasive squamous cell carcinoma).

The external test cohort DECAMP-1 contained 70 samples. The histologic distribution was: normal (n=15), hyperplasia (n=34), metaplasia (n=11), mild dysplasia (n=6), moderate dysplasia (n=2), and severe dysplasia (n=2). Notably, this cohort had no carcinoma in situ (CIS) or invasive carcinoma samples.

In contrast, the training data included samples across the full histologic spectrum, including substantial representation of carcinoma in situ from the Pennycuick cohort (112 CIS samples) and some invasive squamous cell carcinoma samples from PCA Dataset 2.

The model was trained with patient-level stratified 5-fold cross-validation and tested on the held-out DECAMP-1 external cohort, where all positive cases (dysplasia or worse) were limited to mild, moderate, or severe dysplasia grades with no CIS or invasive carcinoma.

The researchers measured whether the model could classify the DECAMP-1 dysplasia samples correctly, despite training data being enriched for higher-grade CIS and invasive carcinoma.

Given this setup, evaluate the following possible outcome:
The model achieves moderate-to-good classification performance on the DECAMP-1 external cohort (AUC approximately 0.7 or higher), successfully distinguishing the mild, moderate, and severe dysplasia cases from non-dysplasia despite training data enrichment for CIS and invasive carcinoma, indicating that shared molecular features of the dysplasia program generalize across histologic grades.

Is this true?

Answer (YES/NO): YES